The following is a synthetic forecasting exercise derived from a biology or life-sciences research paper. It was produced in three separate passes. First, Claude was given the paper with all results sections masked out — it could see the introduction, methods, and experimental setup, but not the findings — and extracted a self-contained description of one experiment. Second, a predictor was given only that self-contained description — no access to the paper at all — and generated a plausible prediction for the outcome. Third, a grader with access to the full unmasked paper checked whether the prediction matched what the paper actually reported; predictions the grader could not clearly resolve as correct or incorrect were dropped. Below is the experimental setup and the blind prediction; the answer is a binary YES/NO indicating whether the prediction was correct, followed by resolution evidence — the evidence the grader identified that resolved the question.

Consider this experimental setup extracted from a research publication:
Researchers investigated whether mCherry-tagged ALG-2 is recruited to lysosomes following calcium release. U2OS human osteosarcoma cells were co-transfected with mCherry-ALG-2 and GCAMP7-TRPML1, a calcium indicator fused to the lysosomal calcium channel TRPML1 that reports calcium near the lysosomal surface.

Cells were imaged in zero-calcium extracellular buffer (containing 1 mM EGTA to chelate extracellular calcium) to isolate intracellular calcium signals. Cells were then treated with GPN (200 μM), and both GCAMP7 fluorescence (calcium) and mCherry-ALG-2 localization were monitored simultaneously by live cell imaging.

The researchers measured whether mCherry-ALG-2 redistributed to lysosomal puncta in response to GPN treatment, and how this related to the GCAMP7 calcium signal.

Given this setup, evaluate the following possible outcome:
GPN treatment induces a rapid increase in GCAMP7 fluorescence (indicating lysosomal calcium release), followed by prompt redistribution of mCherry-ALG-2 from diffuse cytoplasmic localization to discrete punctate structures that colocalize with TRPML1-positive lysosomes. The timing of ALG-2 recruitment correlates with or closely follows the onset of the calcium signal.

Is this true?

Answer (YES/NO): YES